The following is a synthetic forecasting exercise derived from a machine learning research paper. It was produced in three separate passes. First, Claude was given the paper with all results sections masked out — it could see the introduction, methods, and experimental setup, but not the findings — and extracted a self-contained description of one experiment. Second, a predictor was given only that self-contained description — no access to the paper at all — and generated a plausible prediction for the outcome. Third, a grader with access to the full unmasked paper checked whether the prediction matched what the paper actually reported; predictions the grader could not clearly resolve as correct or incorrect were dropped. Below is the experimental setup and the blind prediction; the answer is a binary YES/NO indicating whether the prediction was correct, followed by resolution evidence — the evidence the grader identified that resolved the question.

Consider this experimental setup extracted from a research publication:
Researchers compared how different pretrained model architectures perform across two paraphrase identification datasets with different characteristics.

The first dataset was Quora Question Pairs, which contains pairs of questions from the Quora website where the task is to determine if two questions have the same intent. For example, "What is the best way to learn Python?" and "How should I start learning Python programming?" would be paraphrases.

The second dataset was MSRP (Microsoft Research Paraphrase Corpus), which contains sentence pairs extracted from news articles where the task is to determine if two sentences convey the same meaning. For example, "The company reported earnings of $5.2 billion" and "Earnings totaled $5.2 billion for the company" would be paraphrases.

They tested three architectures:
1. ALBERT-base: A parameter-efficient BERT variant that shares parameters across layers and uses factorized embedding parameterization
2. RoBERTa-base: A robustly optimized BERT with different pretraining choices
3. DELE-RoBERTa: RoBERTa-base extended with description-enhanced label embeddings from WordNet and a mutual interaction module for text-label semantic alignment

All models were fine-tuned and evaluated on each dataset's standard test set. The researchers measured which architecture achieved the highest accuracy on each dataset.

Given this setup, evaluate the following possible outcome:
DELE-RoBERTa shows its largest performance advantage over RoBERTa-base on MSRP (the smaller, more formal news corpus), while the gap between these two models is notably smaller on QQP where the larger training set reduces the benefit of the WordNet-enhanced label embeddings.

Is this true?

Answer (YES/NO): NO